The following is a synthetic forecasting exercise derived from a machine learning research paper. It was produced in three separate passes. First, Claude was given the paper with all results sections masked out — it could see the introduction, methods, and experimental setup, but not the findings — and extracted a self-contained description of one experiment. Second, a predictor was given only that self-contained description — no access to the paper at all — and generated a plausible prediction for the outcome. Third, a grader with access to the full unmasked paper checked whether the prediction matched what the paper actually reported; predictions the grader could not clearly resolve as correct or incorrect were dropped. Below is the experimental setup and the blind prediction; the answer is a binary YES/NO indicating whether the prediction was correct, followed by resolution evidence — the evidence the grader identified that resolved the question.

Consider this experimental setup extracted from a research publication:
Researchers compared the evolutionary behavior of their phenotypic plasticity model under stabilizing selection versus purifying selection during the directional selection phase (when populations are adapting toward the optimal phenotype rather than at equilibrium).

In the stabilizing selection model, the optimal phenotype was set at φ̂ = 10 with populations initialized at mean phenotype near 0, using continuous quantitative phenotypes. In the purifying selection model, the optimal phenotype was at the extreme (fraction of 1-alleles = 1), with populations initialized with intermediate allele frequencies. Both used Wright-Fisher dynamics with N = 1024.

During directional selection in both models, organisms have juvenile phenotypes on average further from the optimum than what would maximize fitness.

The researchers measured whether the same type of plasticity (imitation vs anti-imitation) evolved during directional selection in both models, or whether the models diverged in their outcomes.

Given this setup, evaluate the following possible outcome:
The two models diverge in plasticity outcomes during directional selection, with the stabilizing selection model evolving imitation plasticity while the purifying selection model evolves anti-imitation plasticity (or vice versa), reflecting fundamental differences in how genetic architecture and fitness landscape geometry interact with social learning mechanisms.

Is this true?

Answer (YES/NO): NO